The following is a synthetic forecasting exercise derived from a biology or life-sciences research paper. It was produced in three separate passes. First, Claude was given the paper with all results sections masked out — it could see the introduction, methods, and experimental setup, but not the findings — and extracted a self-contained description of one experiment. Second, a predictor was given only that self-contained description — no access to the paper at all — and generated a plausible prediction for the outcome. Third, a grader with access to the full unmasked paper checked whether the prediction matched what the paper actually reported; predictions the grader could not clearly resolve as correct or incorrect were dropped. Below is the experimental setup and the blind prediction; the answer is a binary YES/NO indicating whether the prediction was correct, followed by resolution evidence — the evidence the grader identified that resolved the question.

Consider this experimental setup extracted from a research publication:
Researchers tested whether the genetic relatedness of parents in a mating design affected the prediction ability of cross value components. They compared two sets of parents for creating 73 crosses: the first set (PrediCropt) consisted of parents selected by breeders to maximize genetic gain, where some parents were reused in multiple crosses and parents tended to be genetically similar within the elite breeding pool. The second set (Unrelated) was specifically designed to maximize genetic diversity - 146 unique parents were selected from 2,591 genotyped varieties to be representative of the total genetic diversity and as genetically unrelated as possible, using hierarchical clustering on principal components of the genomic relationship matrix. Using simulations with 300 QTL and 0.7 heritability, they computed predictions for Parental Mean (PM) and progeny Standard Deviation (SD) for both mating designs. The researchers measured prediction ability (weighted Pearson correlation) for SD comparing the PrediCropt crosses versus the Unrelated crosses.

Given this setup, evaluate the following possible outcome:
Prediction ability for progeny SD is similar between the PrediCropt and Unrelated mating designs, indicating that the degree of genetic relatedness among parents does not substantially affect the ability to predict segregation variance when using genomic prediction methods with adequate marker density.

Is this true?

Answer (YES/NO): YES